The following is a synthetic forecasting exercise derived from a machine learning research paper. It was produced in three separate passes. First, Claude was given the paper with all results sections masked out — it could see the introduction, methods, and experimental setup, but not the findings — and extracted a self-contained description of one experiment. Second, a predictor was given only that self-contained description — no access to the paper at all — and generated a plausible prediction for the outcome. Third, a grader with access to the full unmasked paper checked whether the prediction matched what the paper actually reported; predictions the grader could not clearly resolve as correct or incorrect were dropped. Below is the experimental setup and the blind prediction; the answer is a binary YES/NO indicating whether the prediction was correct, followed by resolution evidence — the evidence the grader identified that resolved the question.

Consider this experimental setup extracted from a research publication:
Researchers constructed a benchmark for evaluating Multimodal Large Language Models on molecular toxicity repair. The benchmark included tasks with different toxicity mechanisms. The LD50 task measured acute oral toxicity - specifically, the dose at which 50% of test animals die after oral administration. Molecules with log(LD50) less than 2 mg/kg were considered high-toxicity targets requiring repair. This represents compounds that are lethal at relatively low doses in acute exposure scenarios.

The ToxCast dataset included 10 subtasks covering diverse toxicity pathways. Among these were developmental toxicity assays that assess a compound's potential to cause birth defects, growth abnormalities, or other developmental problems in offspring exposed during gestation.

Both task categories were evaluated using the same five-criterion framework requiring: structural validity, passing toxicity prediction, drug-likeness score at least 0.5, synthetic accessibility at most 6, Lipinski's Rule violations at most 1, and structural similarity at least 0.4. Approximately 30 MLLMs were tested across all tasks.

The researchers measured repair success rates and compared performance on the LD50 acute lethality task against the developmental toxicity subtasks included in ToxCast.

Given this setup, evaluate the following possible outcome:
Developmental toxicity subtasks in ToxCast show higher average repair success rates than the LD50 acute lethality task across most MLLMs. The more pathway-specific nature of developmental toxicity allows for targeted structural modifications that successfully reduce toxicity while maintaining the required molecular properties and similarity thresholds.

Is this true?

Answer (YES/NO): YES